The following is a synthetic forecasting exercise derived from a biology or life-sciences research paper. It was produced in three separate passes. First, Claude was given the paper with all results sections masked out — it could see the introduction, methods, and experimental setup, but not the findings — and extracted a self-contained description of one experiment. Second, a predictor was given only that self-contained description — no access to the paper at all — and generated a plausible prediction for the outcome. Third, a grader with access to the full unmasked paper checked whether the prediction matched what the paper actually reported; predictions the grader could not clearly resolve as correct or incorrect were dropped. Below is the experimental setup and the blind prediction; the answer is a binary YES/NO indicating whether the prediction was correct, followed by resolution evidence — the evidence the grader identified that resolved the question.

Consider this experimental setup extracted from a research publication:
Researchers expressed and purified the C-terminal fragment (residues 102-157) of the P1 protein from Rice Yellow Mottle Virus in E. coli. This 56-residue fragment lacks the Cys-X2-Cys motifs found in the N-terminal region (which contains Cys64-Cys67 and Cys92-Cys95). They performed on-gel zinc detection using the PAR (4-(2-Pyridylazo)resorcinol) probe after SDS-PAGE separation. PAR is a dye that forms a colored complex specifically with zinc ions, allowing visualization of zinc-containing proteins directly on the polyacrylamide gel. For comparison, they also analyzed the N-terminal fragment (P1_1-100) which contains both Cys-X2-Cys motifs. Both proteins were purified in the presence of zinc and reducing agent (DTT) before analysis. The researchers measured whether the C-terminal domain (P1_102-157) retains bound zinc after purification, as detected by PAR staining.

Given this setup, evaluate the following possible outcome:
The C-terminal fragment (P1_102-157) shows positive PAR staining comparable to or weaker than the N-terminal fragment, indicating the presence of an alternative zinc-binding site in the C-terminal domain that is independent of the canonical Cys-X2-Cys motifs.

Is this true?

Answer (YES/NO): YES